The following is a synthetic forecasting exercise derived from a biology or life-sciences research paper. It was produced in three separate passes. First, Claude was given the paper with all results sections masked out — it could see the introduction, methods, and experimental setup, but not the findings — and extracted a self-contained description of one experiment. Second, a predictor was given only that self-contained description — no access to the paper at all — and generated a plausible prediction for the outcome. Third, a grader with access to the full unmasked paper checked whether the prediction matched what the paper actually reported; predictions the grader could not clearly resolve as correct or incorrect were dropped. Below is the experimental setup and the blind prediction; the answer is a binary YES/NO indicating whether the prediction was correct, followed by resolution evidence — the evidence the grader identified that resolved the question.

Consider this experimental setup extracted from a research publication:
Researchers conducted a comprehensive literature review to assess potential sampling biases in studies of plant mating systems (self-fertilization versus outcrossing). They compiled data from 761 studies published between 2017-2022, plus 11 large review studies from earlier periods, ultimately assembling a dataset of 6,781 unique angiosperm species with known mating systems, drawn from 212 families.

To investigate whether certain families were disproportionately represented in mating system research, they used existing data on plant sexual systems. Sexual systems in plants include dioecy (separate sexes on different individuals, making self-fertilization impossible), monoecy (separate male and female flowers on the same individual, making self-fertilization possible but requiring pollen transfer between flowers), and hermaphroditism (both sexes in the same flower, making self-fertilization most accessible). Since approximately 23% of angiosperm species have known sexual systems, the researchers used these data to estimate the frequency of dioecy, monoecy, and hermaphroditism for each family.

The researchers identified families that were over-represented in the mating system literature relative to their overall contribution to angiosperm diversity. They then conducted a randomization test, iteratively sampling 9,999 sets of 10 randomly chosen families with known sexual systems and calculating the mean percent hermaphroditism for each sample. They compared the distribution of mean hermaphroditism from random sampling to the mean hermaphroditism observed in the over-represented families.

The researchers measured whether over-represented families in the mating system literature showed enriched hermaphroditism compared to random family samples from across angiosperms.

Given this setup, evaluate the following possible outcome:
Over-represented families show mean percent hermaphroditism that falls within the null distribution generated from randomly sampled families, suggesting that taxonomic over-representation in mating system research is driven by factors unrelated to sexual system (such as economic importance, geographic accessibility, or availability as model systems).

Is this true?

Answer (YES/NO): NO